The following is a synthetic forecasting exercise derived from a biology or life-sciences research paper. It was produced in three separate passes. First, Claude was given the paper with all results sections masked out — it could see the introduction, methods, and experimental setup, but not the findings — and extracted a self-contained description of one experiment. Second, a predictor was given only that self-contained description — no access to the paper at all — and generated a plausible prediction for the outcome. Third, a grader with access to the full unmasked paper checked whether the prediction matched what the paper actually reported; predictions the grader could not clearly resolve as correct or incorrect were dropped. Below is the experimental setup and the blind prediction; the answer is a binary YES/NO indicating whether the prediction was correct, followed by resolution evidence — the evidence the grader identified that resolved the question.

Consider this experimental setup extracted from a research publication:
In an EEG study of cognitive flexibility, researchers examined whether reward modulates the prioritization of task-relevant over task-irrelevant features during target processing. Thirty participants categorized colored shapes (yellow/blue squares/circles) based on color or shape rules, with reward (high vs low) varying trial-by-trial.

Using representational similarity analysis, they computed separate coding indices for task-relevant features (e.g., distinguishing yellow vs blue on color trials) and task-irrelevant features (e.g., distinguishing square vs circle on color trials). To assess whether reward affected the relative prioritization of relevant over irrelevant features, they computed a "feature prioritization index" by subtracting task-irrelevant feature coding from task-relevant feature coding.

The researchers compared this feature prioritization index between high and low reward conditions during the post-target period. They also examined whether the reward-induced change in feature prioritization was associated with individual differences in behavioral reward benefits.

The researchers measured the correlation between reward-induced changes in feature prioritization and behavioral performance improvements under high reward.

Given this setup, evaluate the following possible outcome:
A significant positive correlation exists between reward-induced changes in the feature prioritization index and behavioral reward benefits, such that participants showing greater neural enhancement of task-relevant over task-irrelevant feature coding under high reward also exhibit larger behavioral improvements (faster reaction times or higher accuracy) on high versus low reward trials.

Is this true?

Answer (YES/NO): NO